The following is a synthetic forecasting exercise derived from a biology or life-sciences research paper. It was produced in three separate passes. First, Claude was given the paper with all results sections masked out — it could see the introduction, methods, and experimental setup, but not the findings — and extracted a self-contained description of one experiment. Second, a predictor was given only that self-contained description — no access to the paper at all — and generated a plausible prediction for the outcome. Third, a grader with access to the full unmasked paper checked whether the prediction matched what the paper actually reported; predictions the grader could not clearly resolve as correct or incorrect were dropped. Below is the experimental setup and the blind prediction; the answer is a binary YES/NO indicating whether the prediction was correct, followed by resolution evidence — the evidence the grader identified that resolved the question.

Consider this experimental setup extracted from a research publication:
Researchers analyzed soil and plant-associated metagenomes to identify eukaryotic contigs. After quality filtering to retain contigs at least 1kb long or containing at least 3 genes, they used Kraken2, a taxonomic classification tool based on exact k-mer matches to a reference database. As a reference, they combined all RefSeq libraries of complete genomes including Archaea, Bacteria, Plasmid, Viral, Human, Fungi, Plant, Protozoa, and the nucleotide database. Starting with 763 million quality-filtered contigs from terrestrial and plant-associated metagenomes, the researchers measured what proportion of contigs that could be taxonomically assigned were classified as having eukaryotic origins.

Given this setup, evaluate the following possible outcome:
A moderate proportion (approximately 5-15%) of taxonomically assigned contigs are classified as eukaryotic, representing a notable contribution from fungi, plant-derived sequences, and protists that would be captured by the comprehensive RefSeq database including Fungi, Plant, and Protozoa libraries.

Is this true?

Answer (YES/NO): NO